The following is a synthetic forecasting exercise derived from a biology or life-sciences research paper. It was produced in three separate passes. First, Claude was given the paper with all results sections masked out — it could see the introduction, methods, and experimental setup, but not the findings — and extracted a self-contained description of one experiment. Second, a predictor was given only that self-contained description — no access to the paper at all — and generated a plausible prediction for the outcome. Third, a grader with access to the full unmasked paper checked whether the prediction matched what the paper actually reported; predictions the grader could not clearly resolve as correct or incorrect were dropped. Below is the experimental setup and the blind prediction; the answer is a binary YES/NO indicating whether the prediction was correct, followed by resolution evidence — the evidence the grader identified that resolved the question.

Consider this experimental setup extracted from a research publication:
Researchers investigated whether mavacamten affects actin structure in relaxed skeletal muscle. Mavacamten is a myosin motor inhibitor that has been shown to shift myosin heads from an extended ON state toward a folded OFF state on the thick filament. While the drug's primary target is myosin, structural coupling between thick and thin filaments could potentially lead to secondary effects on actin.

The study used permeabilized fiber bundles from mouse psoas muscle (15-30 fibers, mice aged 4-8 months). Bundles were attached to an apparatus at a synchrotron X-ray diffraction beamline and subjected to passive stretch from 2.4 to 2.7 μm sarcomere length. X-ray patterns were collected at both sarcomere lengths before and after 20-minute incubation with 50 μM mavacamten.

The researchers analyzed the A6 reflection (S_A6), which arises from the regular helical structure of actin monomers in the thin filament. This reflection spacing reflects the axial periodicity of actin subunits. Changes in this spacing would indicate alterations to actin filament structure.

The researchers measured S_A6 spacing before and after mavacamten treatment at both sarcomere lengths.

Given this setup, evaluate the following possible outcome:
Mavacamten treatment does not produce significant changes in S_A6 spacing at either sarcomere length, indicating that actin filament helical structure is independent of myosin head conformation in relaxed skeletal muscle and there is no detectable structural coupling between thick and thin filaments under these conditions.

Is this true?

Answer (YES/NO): NO